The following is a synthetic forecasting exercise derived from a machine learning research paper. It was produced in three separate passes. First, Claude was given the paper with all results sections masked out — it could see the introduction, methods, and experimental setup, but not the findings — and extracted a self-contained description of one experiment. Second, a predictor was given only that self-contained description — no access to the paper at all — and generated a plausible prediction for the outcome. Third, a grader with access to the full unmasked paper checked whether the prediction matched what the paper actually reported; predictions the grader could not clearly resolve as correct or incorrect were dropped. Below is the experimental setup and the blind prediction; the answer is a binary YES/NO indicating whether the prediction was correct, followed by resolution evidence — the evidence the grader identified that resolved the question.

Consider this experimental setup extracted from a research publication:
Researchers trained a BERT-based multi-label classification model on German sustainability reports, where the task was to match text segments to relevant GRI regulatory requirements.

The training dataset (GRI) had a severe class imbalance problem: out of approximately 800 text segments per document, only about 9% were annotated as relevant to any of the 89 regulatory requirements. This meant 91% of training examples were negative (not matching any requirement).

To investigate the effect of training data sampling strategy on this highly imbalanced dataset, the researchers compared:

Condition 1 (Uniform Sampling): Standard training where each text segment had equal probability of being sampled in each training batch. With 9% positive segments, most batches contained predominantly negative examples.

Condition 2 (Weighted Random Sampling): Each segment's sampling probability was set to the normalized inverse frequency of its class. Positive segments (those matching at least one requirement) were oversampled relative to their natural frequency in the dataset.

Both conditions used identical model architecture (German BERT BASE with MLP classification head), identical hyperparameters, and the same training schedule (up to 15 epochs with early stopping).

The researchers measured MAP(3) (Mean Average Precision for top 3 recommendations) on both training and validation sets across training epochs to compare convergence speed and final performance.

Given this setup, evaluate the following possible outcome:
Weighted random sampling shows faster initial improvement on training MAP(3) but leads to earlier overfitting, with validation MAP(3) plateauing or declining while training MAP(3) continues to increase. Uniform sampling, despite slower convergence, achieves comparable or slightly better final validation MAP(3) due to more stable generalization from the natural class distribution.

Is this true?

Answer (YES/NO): NO